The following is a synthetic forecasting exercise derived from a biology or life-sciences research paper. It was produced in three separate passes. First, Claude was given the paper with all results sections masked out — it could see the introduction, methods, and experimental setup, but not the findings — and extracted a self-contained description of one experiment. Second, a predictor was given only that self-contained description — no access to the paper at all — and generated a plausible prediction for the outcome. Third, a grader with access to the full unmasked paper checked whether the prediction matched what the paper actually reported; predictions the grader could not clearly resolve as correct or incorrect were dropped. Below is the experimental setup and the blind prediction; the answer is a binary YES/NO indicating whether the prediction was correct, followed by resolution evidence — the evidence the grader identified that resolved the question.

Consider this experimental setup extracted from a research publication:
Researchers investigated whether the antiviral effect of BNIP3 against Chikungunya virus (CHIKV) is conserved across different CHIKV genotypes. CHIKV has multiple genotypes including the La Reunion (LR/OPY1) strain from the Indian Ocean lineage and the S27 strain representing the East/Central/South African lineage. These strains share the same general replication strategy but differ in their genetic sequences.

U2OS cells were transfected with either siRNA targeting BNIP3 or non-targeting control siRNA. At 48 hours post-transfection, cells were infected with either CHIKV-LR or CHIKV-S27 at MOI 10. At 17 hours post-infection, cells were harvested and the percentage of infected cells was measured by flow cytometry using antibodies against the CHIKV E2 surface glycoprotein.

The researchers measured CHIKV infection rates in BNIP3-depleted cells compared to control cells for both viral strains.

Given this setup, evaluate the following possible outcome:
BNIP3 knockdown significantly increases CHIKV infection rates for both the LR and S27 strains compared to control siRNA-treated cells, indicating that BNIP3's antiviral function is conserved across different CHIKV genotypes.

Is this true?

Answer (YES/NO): NO